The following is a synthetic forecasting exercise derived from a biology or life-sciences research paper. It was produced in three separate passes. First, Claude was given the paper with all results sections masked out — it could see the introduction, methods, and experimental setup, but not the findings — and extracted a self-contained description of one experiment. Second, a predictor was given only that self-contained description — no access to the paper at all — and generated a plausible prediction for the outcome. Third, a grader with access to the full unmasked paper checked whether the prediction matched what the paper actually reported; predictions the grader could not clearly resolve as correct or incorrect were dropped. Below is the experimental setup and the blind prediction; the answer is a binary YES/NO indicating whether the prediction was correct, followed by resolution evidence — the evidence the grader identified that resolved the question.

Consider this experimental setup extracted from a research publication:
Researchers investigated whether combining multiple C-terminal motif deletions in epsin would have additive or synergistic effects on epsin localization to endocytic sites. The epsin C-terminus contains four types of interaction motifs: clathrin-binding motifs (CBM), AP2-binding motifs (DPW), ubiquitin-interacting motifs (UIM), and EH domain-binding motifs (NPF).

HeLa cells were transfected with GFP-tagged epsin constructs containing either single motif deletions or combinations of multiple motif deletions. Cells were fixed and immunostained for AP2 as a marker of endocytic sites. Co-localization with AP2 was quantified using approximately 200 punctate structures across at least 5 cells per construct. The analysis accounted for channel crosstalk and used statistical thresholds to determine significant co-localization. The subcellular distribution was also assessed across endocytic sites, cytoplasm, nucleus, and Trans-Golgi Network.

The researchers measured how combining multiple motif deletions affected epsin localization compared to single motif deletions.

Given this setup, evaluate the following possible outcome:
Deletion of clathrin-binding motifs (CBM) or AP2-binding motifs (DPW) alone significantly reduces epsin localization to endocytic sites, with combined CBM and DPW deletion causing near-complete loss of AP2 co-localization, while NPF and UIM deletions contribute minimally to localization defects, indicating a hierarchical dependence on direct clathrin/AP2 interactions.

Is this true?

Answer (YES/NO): NO